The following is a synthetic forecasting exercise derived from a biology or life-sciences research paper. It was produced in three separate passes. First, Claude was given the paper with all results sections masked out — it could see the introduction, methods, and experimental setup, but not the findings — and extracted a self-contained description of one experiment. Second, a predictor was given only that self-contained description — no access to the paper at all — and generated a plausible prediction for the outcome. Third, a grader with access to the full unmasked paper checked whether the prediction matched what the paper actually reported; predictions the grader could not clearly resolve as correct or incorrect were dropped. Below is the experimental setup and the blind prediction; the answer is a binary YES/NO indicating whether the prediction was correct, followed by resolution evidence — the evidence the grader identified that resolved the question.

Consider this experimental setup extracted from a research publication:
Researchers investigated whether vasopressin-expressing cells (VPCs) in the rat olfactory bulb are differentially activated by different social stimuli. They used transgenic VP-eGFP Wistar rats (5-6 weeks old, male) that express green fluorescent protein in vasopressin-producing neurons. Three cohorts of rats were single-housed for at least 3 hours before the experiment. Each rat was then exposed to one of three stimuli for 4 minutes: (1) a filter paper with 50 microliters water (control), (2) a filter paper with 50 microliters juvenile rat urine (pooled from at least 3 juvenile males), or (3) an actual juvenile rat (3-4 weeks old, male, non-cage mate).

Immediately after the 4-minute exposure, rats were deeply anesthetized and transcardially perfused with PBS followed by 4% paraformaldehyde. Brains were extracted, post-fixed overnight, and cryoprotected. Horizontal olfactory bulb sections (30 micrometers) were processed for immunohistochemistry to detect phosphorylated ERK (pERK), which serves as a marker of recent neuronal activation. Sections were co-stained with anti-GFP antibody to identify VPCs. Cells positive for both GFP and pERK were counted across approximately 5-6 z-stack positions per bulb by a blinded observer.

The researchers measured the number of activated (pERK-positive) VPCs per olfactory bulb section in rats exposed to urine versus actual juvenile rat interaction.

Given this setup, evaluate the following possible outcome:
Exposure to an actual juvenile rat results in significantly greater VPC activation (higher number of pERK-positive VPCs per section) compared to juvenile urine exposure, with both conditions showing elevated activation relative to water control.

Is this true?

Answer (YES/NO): NO